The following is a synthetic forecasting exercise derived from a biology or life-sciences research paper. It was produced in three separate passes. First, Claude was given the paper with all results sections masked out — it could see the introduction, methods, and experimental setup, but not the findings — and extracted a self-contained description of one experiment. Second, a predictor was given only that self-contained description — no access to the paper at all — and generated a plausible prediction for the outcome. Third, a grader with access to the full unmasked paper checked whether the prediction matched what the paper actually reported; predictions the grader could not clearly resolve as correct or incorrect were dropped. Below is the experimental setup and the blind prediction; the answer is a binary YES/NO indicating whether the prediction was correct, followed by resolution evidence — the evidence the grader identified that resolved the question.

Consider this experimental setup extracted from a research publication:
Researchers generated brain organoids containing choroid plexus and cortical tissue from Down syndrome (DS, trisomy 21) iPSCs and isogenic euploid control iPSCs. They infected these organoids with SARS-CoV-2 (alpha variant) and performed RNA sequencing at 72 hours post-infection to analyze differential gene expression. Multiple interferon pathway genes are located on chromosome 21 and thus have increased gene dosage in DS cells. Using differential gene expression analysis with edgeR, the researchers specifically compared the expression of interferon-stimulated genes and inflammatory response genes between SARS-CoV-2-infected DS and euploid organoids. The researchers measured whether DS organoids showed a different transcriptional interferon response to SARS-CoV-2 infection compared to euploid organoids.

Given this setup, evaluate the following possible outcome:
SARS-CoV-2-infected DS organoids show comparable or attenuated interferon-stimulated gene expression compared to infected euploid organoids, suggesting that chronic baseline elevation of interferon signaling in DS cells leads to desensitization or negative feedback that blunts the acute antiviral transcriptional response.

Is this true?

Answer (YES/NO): NO